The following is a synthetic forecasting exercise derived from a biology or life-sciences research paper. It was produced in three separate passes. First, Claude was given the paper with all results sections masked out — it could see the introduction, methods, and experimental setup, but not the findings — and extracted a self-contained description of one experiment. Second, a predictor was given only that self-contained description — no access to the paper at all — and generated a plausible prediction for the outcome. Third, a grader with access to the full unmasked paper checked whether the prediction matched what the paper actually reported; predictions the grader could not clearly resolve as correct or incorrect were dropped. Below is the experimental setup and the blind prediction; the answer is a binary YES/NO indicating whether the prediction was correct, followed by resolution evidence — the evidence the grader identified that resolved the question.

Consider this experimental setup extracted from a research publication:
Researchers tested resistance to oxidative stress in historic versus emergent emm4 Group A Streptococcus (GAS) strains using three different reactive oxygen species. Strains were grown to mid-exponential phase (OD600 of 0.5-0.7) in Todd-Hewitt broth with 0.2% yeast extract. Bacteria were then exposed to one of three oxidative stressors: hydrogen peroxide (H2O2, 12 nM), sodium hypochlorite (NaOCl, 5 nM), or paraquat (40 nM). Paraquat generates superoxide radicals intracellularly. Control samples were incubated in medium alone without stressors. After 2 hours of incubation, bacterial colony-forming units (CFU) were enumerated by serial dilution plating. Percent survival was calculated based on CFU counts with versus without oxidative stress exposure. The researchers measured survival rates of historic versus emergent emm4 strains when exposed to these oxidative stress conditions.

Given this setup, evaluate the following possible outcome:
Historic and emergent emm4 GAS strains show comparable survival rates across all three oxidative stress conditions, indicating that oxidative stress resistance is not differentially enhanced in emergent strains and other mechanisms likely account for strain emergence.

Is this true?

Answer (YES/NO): NO